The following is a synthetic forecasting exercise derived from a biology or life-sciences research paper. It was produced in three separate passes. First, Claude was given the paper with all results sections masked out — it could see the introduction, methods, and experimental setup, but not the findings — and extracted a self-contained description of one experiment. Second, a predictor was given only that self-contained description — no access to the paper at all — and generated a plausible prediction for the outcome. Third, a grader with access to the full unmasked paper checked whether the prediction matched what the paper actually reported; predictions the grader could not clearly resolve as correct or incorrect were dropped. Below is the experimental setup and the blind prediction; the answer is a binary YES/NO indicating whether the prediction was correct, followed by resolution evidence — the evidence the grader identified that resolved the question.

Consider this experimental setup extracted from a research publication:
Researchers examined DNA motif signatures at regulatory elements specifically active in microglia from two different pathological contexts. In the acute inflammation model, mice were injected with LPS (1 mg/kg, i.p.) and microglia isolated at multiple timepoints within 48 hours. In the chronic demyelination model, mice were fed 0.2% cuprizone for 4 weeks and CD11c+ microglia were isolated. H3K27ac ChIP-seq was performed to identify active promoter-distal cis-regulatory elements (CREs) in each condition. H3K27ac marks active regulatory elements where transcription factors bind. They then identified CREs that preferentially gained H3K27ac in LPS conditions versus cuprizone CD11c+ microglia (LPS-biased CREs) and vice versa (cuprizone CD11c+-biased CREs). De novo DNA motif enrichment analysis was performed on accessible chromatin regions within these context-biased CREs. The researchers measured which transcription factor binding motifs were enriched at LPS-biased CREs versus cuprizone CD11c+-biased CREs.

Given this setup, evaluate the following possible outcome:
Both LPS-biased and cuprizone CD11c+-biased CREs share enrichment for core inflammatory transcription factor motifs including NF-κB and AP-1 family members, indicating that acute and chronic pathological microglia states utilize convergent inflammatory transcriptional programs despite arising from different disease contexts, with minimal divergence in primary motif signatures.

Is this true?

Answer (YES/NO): NO